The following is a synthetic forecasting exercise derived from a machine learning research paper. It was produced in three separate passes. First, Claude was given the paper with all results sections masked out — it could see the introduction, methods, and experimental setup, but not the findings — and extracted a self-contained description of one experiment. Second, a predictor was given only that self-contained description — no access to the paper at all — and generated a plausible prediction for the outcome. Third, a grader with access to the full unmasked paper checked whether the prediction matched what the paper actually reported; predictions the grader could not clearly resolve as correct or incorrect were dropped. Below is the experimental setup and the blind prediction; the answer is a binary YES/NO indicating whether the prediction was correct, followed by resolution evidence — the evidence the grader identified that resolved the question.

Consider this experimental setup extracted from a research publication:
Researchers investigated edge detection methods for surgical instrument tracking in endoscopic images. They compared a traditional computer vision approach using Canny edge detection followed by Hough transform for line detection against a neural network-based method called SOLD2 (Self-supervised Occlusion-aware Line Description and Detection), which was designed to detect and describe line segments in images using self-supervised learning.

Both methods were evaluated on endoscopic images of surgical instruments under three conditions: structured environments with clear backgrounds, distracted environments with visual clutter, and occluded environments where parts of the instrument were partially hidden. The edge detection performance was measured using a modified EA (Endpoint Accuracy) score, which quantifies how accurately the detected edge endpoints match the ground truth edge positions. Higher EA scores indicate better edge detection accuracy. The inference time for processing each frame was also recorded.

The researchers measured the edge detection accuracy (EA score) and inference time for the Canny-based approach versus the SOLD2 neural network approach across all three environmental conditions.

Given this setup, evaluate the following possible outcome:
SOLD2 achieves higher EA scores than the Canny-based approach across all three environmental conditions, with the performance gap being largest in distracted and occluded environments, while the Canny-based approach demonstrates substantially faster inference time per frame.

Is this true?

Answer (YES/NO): NO